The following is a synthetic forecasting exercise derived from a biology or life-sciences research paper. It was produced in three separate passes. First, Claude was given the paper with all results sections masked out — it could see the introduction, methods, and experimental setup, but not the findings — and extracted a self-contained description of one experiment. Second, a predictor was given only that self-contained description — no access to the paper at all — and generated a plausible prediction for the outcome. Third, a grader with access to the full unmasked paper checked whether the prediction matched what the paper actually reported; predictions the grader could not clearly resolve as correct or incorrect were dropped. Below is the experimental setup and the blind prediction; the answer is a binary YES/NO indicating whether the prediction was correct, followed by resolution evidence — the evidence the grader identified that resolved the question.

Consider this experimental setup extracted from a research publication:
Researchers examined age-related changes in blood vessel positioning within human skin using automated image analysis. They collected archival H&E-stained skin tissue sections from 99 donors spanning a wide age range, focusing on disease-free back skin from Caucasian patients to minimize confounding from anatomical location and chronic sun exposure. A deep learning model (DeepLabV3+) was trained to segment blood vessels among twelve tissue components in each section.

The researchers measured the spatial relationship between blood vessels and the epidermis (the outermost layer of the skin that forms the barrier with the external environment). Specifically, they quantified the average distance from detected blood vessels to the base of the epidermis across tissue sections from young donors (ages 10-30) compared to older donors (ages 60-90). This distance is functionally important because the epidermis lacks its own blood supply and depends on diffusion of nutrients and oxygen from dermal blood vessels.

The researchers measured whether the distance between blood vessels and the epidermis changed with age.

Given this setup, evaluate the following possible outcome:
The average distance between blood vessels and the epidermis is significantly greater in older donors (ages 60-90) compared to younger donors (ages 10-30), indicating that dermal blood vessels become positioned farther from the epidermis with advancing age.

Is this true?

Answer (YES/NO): YES